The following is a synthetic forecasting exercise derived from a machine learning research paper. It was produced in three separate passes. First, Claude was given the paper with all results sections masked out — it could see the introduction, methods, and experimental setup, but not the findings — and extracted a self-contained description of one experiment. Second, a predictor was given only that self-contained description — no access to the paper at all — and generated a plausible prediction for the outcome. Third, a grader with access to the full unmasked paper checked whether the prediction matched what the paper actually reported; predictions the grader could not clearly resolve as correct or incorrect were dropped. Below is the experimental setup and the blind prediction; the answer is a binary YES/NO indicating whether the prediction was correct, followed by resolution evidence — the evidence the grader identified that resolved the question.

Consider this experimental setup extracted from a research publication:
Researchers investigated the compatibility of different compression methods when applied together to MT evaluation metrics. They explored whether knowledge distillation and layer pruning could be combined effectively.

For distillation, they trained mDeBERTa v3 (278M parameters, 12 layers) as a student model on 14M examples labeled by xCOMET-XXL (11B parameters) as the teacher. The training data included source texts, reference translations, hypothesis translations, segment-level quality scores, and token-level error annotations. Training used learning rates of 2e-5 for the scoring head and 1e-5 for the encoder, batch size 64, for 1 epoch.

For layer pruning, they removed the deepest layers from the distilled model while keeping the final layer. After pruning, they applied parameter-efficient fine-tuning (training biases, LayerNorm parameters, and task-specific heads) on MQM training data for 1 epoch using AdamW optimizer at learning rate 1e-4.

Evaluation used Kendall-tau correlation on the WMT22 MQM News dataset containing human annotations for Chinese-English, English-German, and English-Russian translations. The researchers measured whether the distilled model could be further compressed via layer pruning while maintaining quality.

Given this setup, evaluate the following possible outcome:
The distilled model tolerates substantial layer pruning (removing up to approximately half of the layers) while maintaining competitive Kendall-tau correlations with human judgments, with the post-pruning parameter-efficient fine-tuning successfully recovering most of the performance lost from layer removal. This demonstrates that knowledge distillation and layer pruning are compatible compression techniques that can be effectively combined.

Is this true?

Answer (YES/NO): NO